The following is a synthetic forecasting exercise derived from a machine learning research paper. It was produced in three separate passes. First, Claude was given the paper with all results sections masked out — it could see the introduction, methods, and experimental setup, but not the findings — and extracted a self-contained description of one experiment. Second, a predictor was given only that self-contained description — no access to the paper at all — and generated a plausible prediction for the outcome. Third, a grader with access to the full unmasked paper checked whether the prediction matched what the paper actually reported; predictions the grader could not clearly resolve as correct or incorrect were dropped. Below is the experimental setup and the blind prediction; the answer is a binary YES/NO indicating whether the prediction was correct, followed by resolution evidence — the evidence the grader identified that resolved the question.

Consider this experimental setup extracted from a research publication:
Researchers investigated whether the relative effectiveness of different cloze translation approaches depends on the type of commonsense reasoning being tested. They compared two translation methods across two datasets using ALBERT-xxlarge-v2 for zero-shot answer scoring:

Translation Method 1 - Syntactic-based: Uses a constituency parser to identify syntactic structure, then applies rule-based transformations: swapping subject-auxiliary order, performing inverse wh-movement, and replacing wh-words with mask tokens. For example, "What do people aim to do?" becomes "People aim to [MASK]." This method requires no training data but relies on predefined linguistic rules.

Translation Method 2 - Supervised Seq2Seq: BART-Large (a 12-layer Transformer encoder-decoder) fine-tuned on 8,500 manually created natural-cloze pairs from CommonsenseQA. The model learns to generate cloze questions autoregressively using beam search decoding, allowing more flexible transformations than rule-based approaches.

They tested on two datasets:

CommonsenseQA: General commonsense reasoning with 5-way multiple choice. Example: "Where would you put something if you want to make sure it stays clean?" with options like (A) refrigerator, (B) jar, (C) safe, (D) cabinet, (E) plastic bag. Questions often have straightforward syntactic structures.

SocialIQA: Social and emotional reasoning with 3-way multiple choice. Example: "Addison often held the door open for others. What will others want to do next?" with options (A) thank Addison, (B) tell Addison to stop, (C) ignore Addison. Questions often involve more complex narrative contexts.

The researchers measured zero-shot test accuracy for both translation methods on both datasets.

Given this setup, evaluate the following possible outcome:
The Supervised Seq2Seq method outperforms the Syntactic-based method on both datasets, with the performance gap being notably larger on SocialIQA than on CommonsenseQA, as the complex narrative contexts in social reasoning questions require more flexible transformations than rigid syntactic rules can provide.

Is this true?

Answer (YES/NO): NO